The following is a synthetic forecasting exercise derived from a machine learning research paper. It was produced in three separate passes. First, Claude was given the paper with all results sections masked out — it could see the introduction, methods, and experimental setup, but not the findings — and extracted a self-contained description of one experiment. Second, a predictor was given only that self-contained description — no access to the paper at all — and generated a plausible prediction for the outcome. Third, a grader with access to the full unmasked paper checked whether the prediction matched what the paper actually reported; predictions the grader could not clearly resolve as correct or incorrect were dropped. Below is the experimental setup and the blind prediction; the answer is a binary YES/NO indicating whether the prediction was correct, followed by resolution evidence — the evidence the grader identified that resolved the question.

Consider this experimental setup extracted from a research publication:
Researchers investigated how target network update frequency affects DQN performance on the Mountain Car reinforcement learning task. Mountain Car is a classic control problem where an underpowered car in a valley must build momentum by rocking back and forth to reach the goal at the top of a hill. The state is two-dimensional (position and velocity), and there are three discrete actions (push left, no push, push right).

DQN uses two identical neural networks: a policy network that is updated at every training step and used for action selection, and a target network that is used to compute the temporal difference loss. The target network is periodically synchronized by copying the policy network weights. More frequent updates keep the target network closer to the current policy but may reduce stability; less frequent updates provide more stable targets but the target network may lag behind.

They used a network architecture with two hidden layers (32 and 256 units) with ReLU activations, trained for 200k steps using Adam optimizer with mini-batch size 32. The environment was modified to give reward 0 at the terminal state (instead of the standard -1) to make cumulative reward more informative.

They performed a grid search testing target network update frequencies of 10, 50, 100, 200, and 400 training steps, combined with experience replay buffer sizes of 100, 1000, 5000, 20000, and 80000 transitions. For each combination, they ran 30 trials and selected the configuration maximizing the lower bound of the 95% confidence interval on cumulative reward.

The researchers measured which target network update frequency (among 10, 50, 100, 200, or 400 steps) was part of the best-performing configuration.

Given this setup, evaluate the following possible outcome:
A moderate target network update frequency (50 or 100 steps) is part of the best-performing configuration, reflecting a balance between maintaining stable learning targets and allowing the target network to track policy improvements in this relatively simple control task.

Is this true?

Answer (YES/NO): NO